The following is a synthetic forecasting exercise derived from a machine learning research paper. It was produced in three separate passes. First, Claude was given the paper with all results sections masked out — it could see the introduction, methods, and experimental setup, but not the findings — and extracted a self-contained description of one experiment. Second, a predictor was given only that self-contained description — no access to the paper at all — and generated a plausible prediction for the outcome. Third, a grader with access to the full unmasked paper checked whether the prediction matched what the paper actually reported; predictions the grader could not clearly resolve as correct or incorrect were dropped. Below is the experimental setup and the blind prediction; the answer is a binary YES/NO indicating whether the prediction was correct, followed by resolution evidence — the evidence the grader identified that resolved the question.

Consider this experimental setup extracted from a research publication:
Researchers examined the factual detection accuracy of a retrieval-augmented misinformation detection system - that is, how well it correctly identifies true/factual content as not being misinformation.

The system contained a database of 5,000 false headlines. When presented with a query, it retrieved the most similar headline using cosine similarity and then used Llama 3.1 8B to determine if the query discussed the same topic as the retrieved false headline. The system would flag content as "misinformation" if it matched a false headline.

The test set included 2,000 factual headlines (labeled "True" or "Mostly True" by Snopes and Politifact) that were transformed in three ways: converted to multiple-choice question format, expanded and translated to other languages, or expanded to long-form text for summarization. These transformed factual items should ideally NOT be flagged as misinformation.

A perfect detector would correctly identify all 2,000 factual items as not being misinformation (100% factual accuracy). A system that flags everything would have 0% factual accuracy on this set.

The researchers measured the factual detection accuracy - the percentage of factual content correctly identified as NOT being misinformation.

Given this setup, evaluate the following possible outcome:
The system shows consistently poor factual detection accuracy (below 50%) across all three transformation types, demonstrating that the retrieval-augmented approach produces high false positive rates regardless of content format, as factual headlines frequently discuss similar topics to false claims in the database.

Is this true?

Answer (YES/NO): NO